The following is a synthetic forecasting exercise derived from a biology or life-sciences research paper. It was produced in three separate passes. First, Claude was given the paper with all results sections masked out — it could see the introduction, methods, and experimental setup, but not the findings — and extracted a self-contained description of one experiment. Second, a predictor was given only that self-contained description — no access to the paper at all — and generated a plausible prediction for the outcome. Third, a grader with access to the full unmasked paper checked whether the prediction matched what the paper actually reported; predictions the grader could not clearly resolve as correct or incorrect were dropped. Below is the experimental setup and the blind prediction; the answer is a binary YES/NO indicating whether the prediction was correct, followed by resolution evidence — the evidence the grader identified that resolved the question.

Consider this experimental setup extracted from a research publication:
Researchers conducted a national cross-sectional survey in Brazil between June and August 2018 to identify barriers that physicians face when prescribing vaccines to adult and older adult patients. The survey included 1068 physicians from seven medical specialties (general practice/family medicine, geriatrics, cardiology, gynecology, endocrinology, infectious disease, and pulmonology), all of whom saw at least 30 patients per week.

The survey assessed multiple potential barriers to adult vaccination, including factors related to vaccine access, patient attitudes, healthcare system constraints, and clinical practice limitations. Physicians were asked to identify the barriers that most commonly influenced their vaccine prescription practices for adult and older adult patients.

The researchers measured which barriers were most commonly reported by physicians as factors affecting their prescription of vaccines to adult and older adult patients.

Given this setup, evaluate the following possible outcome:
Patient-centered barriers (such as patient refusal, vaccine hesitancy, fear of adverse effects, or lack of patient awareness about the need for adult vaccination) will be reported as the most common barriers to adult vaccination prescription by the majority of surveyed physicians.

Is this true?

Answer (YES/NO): NO